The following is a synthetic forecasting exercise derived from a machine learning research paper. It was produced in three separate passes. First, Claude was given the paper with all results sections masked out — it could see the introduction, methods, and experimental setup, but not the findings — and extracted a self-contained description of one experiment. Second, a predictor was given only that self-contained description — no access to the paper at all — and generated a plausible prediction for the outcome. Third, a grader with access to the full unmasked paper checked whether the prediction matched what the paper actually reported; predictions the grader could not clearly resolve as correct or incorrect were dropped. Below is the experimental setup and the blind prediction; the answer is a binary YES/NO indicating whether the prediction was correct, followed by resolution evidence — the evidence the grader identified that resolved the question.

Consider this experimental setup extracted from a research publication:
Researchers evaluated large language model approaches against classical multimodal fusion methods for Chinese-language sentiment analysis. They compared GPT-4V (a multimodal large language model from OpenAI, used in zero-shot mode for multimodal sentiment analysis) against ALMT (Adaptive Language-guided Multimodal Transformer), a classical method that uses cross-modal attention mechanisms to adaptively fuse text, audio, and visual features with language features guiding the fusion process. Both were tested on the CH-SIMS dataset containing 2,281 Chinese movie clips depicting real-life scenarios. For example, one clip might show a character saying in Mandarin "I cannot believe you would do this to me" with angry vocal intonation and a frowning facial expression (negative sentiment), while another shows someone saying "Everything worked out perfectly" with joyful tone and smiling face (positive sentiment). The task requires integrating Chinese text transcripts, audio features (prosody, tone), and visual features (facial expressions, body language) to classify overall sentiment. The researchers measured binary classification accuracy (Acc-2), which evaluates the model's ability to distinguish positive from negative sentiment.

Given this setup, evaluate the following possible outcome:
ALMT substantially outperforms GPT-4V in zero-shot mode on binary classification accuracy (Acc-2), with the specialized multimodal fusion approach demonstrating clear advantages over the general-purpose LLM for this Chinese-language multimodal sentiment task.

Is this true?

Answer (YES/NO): NO